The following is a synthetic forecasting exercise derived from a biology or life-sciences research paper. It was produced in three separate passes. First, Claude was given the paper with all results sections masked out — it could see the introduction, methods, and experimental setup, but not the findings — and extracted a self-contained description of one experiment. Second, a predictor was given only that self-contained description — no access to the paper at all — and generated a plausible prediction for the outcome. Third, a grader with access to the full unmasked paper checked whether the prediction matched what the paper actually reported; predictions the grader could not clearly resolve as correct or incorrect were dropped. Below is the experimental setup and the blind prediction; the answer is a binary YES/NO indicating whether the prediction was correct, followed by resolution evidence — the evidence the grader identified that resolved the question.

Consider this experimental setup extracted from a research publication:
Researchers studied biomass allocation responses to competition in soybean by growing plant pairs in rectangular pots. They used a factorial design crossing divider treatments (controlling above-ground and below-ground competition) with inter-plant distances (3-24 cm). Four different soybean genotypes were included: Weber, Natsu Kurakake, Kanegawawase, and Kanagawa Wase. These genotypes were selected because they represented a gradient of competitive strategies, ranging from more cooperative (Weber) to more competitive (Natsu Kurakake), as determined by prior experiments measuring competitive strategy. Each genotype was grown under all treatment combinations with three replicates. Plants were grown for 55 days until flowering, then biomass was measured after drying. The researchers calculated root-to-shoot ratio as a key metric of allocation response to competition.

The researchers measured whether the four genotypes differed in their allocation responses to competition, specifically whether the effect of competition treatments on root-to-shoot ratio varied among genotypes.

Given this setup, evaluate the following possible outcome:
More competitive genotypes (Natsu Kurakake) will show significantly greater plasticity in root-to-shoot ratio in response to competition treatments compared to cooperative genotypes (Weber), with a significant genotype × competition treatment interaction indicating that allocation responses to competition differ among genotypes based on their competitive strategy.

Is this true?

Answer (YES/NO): NO